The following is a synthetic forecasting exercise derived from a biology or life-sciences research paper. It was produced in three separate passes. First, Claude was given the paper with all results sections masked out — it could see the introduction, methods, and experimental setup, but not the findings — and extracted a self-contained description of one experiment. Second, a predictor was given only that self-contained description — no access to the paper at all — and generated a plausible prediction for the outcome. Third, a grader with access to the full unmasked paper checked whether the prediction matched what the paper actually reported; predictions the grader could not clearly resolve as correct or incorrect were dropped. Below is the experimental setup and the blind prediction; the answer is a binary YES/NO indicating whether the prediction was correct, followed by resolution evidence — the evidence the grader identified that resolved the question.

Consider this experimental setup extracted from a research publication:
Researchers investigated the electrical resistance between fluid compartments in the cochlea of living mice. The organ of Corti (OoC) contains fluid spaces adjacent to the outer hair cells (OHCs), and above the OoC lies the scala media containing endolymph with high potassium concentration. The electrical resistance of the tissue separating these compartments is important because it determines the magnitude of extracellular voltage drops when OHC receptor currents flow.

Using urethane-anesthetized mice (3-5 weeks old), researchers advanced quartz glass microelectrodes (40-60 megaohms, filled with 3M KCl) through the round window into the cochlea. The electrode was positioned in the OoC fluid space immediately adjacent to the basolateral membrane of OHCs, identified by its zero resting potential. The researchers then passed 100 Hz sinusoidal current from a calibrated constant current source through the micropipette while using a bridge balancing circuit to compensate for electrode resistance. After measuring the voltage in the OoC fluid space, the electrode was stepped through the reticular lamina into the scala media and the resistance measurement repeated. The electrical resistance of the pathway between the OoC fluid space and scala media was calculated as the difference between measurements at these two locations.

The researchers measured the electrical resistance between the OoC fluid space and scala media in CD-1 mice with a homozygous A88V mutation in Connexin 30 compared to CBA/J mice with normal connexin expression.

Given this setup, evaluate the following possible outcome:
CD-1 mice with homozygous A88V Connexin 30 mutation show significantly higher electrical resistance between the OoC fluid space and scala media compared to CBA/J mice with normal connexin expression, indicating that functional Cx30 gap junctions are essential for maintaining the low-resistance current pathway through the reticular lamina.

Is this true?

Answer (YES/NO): YES